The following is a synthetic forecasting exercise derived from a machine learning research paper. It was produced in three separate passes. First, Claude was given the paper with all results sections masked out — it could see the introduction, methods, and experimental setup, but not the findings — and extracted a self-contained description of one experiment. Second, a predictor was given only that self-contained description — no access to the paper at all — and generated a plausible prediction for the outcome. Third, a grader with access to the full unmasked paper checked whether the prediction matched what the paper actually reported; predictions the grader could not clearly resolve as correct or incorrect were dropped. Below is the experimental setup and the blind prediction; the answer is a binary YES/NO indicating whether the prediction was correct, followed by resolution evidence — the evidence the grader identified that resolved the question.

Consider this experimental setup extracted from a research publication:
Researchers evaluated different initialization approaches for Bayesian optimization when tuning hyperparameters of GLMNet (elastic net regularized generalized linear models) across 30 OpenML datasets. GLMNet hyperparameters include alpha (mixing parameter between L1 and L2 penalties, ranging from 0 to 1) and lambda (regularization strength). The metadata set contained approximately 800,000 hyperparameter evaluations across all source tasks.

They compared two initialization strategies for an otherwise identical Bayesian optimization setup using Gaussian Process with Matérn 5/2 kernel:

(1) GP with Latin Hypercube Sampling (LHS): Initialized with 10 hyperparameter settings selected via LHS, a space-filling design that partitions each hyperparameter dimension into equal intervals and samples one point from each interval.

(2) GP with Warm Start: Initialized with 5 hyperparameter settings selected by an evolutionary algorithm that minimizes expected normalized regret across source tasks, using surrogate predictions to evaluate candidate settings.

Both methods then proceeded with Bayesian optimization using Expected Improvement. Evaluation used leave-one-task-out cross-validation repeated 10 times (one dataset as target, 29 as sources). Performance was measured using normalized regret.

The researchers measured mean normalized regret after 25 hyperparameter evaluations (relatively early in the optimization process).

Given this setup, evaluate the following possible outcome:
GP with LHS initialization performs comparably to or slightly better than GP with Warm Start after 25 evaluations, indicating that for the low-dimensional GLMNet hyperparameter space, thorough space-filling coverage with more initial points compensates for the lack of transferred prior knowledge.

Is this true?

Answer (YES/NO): NO